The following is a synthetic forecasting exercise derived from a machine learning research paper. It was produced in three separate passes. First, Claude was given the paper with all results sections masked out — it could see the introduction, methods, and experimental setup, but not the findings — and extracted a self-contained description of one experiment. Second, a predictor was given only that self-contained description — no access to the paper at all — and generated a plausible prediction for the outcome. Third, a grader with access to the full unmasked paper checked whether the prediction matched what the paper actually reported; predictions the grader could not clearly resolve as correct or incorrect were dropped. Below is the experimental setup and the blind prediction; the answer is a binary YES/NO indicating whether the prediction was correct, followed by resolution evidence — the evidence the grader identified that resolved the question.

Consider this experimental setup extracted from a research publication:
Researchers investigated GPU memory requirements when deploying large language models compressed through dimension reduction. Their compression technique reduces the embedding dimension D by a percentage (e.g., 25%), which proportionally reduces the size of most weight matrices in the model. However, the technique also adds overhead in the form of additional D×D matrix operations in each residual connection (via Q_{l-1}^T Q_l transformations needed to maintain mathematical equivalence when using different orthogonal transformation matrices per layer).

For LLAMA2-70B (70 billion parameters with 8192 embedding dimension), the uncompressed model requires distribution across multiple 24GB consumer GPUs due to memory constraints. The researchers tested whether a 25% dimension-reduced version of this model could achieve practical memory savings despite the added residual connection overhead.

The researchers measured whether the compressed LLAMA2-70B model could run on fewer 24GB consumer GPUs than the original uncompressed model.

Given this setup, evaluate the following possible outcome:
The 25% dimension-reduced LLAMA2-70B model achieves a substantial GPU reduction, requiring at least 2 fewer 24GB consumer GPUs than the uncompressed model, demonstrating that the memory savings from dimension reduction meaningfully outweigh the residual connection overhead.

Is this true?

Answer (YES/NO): YES